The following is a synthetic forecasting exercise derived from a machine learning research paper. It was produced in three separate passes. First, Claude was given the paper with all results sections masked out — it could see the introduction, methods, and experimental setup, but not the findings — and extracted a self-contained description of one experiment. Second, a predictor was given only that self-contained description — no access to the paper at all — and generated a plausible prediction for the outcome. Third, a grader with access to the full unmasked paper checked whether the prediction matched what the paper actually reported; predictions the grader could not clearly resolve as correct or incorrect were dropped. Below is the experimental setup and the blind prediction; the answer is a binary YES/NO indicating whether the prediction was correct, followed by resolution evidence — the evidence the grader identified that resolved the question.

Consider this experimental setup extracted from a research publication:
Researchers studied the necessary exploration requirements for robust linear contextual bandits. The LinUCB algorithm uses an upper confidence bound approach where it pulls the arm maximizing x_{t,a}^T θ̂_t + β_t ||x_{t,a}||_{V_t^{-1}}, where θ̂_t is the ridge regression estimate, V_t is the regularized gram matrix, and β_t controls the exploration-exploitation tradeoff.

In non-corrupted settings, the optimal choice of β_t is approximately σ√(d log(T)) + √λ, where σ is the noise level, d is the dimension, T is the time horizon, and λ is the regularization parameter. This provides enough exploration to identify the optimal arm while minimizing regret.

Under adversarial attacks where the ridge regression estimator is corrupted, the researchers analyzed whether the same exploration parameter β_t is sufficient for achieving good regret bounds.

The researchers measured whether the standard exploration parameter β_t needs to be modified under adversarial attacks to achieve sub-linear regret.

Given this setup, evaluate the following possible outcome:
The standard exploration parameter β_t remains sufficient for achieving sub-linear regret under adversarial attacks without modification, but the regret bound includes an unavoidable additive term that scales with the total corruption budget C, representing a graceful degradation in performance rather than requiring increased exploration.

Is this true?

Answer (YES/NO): NO